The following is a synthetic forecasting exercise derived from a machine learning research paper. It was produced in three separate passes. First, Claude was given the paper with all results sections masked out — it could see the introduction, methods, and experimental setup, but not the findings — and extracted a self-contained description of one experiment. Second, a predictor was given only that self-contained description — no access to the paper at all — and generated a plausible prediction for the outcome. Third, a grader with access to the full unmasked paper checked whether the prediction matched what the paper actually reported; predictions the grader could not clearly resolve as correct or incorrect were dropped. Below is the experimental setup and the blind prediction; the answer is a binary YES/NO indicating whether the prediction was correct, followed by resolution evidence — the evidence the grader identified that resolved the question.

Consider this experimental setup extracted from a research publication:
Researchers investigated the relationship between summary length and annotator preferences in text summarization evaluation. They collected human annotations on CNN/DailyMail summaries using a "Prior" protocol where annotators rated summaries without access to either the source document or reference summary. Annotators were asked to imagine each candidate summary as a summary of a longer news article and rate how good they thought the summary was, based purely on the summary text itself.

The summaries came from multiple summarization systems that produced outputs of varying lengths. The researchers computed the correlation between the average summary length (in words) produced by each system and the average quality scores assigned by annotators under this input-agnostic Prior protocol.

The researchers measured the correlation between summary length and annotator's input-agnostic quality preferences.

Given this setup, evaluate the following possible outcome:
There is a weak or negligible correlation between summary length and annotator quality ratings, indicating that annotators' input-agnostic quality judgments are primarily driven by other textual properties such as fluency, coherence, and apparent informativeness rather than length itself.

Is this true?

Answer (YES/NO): NO